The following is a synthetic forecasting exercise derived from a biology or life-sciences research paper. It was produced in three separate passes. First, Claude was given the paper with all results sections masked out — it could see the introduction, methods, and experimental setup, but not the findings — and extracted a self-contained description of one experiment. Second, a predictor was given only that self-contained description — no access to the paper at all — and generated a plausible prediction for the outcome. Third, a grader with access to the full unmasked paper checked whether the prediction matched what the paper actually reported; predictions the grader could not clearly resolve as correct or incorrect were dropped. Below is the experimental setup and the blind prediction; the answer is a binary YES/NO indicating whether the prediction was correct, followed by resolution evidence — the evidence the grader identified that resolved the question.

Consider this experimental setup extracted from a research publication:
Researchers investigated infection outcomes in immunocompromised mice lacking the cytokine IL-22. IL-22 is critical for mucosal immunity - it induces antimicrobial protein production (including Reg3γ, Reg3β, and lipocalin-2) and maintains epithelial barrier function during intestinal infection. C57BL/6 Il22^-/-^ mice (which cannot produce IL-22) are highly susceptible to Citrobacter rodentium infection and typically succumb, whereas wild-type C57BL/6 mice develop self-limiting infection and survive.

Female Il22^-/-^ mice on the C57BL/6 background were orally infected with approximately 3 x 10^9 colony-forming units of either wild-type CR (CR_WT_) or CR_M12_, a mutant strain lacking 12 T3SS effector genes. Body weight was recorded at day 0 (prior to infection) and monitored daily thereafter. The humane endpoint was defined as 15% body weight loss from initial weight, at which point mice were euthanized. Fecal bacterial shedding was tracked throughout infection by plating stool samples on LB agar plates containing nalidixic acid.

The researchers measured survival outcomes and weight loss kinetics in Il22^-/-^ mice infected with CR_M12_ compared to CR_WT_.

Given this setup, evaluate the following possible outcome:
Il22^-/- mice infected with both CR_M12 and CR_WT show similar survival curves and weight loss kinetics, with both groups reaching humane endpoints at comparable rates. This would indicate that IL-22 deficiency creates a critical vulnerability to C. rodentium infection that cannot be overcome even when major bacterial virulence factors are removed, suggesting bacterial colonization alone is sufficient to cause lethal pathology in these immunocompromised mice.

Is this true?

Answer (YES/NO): NO